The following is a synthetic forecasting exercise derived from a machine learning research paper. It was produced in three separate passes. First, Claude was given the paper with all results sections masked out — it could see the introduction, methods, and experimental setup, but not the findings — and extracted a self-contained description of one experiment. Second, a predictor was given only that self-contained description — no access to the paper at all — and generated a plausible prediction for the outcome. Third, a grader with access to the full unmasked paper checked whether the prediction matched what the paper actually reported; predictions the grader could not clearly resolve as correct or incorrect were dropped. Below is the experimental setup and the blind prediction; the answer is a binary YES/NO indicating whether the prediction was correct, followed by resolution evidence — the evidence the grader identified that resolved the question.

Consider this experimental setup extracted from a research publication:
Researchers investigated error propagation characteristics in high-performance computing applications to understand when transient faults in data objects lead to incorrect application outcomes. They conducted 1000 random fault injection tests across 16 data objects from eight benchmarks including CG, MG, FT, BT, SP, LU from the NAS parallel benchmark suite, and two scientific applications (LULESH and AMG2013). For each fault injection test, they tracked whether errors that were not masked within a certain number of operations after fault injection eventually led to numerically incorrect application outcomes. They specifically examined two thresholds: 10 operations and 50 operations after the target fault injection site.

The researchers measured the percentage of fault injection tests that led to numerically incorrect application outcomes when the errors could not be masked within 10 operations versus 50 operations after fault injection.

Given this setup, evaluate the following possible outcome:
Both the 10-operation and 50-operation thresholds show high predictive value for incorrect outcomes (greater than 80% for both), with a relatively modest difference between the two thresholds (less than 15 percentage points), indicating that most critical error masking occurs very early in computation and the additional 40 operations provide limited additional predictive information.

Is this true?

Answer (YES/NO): YES